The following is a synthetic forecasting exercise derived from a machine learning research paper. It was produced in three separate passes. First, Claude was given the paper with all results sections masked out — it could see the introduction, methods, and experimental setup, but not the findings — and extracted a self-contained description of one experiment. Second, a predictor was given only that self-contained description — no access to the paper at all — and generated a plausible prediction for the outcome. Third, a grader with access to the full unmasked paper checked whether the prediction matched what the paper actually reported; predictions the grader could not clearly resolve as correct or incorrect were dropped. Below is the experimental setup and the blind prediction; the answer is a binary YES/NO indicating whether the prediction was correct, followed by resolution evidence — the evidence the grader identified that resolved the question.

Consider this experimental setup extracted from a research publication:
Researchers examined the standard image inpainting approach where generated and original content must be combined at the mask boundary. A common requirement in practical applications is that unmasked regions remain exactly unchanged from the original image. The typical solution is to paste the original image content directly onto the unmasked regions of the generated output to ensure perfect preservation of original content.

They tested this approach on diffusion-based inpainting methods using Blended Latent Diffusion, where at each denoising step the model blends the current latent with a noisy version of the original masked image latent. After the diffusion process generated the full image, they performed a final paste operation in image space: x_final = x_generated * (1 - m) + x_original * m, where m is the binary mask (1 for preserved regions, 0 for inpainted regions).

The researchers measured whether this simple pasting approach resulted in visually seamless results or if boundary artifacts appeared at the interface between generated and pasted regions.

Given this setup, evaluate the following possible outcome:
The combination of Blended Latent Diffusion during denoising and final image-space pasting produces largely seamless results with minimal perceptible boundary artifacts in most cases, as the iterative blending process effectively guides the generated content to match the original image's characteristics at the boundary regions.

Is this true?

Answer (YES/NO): NO